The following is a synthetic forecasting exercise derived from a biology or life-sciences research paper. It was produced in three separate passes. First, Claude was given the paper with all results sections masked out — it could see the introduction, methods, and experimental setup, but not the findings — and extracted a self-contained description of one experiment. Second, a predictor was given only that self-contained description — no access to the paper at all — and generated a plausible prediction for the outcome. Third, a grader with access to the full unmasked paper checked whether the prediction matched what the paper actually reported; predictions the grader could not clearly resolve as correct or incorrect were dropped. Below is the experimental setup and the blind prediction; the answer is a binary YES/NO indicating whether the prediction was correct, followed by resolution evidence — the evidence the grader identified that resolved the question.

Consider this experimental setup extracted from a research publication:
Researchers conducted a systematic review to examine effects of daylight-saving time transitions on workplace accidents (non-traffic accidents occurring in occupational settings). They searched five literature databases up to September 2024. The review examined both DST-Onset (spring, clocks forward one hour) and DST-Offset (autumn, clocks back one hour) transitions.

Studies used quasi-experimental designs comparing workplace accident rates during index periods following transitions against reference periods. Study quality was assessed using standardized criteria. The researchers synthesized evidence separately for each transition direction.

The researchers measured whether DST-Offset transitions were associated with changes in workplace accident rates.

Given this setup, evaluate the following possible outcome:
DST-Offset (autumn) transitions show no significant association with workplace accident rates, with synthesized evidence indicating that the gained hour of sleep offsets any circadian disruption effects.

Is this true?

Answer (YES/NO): NO